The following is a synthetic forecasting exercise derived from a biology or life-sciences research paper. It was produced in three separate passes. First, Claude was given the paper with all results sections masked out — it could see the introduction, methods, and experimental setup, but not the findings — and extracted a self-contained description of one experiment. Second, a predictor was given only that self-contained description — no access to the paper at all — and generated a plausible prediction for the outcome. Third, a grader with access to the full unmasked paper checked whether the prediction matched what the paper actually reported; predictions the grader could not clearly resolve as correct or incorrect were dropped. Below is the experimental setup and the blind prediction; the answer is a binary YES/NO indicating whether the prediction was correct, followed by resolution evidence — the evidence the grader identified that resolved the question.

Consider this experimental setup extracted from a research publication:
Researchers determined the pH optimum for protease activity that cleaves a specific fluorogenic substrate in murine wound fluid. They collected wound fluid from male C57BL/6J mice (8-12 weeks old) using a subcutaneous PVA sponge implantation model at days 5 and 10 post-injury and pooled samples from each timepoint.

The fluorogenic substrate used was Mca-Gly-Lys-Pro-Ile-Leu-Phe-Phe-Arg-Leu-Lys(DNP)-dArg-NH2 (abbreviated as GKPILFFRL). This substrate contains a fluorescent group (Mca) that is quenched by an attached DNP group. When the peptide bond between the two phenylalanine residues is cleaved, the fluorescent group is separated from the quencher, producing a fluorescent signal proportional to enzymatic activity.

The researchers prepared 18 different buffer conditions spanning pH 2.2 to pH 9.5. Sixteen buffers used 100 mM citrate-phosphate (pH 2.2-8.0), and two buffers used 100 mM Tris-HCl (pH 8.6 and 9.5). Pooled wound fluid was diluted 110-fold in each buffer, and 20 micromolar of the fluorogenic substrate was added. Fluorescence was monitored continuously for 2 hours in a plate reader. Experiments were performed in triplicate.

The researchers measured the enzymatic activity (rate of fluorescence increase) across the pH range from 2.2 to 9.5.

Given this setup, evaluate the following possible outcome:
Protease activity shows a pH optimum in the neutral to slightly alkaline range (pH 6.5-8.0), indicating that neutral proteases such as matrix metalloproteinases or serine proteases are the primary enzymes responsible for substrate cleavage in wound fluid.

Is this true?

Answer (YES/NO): NO